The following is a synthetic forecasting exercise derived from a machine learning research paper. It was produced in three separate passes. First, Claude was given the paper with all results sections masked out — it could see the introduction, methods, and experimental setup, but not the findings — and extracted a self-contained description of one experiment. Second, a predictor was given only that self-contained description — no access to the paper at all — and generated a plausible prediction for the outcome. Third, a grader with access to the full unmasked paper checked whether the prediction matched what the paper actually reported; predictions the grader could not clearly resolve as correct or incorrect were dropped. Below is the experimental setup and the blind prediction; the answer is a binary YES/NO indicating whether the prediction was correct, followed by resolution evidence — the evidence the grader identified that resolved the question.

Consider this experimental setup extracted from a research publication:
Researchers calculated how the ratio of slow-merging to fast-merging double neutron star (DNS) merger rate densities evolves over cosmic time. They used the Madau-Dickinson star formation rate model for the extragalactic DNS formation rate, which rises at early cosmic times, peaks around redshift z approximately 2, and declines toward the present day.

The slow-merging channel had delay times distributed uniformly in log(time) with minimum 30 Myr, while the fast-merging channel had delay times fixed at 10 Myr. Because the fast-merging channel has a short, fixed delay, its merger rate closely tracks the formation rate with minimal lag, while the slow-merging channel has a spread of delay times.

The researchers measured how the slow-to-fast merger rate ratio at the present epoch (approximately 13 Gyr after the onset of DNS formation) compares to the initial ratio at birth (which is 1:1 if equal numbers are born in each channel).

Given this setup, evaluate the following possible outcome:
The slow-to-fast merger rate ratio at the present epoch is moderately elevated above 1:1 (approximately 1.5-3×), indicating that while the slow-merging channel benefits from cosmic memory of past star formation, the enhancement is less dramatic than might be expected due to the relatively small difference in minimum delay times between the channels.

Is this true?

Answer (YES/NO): YES